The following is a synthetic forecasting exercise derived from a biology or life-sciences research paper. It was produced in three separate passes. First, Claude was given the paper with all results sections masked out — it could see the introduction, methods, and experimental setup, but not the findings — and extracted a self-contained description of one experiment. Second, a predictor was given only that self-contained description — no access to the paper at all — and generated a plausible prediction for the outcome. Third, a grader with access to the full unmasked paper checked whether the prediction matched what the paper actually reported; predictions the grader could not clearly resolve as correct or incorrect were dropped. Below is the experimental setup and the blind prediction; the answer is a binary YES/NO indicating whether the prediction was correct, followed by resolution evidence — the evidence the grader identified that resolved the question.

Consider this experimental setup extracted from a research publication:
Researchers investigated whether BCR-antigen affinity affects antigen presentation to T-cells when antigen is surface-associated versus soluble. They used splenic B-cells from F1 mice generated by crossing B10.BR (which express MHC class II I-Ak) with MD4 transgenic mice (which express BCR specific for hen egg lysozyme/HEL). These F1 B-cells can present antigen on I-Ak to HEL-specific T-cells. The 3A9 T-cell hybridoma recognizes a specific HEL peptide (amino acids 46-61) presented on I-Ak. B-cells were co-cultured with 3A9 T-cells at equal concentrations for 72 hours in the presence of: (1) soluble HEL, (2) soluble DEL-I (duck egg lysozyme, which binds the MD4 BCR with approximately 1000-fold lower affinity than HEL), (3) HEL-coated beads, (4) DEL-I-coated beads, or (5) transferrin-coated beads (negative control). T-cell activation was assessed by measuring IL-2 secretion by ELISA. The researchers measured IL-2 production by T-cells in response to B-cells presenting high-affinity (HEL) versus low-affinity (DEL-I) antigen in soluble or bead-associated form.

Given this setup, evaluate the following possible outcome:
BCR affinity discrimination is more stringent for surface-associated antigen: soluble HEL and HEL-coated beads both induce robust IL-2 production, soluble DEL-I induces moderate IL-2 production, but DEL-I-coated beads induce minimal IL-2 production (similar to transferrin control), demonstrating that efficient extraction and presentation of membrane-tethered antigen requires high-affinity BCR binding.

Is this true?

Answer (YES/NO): NO